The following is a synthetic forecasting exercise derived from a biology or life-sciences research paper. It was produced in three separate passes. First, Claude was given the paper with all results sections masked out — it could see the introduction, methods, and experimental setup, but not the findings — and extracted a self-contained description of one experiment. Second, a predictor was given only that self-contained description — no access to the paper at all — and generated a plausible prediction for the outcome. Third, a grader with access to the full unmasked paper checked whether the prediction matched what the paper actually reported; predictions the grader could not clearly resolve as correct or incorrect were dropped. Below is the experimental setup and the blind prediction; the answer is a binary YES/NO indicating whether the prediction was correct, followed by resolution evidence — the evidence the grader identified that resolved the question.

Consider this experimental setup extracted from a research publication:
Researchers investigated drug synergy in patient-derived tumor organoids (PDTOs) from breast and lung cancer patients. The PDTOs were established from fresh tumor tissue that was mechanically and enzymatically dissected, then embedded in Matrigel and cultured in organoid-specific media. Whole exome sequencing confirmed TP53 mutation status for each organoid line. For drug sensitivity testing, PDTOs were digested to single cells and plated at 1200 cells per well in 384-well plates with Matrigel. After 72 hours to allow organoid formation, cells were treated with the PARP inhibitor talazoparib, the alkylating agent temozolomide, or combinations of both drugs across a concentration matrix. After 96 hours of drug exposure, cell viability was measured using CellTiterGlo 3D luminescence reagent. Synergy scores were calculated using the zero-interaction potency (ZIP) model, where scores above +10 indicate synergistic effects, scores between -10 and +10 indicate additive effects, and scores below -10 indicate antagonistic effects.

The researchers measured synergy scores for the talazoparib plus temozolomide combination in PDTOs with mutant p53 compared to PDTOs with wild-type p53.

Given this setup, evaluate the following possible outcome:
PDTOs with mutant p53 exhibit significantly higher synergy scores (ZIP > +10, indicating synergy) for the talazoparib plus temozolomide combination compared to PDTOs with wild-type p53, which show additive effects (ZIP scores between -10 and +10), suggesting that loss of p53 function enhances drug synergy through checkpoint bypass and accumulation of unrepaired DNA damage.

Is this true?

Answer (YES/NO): YES